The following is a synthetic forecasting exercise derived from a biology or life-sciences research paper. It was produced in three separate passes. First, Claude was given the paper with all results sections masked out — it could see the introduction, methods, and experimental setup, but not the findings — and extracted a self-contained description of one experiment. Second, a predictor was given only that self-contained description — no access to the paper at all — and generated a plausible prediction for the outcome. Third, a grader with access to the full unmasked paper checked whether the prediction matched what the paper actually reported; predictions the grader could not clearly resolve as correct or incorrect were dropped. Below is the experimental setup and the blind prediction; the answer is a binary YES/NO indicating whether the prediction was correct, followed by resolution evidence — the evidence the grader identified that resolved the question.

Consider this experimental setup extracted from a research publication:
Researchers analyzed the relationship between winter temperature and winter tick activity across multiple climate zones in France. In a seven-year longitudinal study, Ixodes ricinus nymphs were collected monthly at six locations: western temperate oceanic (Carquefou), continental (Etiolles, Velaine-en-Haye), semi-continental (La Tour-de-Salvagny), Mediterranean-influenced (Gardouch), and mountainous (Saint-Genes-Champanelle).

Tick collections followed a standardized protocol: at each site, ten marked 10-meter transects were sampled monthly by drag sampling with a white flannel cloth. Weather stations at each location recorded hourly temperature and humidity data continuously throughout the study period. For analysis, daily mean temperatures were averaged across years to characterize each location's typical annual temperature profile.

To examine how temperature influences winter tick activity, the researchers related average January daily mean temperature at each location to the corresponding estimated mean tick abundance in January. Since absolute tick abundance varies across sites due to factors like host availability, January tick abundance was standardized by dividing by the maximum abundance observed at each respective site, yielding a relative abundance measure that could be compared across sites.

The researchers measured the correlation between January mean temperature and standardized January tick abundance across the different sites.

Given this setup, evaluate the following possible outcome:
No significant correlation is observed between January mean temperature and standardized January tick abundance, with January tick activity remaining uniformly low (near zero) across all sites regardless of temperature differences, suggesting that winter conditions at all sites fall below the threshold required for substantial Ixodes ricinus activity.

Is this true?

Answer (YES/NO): NO